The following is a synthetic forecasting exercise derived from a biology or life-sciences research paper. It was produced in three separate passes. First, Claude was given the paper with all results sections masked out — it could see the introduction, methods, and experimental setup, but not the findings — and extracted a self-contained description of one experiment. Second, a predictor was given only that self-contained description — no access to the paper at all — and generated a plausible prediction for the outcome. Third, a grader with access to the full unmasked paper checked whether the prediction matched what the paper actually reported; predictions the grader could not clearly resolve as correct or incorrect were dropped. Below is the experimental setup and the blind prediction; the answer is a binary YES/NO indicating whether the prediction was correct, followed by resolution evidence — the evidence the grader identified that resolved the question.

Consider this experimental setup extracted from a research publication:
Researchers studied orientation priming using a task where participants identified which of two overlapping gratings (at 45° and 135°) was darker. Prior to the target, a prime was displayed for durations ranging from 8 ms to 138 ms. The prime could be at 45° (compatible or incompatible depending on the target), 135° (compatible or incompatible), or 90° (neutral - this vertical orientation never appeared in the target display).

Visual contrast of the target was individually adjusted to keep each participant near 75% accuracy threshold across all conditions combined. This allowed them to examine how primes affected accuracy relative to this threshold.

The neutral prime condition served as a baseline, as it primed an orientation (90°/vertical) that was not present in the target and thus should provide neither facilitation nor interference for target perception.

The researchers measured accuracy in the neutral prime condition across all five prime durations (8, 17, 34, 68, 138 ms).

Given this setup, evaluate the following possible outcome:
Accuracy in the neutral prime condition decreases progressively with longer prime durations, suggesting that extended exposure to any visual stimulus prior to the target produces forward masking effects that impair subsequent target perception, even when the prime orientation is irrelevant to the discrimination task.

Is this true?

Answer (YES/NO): NO